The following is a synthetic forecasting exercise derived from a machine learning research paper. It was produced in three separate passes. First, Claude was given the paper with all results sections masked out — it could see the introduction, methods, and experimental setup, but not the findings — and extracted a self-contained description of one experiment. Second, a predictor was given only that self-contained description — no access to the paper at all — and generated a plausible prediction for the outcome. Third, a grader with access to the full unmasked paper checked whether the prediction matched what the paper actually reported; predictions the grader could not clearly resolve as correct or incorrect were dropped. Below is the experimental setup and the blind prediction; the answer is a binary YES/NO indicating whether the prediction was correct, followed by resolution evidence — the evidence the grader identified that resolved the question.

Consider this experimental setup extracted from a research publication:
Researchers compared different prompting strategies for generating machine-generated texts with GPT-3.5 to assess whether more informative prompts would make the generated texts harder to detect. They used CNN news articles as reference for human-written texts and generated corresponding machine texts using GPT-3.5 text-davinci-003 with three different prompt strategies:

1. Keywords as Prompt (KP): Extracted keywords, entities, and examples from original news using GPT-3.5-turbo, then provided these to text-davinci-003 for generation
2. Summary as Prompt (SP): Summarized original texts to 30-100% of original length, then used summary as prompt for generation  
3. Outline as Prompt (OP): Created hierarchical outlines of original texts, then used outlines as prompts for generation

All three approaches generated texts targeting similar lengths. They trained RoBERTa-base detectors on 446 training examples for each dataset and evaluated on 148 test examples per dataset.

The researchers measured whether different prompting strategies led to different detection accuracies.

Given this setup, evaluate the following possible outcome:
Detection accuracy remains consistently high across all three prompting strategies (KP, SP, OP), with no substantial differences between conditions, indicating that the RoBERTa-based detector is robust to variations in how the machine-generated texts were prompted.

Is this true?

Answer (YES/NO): YES